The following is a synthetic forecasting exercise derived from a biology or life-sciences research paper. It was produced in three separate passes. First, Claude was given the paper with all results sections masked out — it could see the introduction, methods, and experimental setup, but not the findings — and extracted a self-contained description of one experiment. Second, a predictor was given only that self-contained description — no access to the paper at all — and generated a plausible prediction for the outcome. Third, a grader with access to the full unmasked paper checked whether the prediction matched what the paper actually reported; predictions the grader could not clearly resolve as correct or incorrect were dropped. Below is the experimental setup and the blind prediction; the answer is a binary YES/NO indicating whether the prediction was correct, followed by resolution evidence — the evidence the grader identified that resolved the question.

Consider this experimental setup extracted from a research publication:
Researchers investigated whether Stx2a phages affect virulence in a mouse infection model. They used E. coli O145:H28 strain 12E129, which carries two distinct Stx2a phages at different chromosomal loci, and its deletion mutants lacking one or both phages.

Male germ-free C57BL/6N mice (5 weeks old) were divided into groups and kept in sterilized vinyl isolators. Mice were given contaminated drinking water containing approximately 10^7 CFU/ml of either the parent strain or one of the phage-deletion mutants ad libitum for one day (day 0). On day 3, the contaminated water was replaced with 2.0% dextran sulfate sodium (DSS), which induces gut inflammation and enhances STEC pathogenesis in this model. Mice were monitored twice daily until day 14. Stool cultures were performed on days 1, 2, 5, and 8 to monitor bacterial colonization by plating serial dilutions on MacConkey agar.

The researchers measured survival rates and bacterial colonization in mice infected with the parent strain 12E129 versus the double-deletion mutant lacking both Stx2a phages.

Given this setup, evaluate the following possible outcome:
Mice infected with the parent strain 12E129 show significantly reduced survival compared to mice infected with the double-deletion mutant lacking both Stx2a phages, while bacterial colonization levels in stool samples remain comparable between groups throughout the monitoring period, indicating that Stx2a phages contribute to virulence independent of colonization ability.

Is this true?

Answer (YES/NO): YES